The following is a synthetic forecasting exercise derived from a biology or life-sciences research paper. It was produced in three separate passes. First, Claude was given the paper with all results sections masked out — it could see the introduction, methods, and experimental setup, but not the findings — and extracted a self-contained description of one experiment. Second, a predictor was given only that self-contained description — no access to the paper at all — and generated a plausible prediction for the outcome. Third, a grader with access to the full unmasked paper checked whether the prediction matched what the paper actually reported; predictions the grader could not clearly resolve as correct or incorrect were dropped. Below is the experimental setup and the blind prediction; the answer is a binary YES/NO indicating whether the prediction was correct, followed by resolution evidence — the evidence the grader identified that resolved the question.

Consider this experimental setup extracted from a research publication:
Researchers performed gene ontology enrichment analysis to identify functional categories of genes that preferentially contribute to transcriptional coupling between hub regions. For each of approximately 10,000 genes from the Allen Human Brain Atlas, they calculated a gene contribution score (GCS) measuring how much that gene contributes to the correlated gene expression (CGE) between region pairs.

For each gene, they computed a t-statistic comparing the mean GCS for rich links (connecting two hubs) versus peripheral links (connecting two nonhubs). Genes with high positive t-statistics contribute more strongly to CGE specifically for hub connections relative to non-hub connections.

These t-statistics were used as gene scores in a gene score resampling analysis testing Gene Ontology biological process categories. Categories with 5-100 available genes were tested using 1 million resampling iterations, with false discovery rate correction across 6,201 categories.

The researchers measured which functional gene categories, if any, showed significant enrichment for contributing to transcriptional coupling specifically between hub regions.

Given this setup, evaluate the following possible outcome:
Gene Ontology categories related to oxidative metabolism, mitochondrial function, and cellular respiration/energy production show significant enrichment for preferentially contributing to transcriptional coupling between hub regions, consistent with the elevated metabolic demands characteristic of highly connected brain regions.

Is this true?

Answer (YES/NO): YES